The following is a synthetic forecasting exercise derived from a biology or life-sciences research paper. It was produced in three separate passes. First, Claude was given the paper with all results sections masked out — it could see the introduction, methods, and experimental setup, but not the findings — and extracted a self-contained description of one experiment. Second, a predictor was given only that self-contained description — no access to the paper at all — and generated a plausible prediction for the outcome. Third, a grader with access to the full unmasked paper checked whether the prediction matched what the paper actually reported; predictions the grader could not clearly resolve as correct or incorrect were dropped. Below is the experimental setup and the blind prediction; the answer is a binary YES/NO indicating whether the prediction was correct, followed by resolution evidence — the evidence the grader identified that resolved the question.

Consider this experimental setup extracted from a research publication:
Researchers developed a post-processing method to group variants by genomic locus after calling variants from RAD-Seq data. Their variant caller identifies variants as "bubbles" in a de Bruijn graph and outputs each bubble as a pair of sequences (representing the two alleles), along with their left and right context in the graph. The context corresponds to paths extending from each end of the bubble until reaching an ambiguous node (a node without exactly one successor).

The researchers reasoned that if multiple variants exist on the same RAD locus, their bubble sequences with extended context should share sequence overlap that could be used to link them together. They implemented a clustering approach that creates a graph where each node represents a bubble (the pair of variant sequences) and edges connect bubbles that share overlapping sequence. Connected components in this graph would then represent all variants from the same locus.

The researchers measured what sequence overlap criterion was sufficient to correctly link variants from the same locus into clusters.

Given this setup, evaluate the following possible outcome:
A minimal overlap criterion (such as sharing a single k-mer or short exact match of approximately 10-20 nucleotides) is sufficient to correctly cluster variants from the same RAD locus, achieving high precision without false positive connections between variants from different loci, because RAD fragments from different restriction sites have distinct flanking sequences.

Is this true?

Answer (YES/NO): YES